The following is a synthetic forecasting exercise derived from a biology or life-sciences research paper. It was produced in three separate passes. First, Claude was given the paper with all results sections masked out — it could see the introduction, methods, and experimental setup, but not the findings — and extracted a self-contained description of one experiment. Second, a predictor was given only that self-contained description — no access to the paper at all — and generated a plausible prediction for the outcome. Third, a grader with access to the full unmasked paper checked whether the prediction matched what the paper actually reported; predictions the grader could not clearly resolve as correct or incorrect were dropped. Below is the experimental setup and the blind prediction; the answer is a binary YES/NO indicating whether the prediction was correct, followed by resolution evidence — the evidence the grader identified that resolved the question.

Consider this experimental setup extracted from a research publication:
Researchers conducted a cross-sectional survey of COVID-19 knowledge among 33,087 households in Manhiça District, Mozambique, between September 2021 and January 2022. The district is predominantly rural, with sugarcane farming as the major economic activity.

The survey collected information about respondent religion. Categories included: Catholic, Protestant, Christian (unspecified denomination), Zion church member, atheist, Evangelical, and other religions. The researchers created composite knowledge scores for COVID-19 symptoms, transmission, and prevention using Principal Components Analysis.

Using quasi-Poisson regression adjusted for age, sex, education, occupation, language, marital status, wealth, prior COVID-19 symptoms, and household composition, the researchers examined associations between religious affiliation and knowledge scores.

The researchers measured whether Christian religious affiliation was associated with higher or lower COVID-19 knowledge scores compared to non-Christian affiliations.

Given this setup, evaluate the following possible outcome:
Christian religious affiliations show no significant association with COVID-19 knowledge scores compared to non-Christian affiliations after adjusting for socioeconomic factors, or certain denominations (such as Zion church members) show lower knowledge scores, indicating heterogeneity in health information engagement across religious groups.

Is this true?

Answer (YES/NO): YES